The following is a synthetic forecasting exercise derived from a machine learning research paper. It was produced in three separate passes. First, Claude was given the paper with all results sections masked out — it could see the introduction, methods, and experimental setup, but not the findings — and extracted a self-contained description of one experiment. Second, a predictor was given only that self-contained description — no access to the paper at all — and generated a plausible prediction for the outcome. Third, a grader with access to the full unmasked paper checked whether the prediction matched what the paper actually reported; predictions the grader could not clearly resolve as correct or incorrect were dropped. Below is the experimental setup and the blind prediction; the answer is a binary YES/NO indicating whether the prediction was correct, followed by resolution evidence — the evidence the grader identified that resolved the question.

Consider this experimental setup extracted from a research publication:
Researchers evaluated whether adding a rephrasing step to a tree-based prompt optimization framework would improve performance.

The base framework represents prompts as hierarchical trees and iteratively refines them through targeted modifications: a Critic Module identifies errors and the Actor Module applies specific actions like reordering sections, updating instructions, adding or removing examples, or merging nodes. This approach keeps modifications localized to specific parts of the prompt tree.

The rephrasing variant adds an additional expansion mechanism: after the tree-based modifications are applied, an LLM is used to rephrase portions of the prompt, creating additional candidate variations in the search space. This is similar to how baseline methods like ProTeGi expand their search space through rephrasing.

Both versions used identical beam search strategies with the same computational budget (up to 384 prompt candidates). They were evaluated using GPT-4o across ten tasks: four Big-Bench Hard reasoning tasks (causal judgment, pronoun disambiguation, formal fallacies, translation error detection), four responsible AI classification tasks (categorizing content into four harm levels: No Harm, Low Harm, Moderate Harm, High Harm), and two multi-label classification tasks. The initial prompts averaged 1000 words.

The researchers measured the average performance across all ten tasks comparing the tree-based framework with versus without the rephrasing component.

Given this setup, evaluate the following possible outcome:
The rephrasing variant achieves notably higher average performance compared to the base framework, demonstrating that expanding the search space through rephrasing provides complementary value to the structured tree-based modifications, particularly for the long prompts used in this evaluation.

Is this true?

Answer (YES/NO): NO